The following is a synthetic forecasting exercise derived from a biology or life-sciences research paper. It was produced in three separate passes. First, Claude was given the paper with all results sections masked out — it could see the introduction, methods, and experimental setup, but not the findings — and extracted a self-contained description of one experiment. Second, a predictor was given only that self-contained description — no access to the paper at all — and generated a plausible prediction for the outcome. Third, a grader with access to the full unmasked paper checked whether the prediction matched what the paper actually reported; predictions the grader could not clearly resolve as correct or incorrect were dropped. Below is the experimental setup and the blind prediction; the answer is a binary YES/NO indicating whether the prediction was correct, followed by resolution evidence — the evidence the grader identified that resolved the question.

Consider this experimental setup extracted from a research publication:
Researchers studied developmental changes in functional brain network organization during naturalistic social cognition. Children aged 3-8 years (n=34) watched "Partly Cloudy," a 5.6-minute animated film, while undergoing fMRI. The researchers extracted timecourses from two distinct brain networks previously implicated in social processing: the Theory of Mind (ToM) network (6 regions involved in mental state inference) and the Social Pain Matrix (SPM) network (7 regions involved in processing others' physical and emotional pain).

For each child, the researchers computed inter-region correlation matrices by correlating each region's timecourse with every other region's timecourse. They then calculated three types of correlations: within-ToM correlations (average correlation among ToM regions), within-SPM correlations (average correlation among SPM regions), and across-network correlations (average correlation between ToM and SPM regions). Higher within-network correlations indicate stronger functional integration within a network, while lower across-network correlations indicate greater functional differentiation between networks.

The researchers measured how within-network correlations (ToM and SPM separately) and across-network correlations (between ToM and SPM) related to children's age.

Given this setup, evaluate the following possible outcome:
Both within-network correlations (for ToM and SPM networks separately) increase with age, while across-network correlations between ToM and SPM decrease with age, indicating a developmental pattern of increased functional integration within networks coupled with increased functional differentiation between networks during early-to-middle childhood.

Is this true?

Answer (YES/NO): NO